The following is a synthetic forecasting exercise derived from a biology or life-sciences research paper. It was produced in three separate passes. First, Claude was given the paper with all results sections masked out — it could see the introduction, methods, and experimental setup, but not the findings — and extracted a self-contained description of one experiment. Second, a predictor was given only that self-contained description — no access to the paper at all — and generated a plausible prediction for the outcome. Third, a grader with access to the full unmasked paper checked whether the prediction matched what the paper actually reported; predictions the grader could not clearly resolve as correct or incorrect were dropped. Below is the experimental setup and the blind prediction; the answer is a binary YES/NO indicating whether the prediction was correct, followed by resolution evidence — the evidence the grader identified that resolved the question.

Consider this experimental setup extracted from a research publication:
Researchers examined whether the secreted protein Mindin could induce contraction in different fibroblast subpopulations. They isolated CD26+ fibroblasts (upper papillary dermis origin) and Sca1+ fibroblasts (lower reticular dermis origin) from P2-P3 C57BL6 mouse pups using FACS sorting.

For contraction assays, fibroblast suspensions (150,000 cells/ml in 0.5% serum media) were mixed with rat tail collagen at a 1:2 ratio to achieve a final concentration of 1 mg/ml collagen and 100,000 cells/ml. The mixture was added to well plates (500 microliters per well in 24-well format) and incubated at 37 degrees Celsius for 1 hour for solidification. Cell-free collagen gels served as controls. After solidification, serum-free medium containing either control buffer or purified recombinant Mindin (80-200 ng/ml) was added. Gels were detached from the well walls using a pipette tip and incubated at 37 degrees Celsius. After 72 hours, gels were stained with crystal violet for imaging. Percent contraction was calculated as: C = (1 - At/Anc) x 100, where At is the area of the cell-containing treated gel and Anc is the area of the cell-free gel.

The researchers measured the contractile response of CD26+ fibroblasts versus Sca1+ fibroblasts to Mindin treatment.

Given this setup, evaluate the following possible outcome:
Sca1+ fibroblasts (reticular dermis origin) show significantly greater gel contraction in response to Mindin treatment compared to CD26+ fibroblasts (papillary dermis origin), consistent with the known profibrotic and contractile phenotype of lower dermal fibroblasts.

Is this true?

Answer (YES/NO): NO